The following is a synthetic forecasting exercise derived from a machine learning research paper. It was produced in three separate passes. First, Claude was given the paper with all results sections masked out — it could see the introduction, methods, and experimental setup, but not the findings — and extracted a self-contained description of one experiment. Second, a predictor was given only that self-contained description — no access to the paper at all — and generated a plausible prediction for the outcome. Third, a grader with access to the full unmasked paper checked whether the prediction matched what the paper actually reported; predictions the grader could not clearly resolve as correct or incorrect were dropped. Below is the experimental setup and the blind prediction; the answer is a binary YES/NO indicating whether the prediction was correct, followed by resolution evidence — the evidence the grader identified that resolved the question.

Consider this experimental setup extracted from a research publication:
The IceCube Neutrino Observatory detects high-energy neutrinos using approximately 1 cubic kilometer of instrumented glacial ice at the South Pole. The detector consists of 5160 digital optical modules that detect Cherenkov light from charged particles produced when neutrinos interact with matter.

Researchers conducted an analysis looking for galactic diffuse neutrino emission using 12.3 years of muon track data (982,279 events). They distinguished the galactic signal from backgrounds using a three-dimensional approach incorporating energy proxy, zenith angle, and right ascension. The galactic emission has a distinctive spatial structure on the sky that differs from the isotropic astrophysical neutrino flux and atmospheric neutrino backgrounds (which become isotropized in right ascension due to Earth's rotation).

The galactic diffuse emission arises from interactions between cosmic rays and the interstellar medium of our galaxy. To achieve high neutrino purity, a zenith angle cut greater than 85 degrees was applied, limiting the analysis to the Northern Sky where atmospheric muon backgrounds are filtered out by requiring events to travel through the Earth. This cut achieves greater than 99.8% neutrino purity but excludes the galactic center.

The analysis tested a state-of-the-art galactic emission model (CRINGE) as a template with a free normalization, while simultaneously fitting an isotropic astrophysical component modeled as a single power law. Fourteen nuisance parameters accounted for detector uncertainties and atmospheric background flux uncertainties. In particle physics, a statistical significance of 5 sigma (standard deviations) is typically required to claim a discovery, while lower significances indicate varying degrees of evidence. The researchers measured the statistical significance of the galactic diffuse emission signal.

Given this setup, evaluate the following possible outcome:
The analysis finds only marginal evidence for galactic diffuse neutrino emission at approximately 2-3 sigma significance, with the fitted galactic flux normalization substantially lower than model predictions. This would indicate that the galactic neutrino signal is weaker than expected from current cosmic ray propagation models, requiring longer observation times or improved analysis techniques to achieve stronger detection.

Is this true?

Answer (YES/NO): NO